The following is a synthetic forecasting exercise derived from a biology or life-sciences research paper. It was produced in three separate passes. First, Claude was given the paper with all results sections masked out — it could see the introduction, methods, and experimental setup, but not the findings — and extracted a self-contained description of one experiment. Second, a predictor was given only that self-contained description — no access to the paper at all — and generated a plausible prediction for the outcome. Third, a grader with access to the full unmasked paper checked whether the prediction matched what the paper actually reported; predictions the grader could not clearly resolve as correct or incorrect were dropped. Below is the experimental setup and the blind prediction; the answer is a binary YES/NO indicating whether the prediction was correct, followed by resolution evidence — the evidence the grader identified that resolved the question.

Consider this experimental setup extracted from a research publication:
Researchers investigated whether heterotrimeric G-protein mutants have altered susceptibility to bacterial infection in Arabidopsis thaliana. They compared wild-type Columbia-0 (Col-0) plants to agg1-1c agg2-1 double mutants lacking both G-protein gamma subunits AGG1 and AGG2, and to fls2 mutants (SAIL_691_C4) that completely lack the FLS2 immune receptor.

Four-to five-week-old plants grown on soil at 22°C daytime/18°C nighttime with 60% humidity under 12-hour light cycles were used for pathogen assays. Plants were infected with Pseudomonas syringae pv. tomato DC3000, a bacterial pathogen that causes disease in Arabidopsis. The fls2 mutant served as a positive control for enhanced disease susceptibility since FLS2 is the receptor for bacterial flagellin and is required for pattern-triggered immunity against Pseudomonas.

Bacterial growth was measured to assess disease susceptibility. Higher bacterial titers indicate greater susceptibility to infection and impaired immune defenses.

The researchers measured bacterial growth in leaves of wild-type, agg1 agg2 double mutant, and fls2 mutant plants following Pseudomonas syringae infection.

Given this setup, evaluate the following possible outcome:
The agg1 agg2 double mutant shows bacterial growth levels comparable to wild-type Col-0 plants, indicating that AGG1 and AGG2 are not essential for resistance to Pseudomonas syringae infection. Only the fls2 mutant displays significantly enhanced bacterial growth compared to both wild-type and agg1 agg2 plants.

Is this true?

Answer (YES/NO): NO